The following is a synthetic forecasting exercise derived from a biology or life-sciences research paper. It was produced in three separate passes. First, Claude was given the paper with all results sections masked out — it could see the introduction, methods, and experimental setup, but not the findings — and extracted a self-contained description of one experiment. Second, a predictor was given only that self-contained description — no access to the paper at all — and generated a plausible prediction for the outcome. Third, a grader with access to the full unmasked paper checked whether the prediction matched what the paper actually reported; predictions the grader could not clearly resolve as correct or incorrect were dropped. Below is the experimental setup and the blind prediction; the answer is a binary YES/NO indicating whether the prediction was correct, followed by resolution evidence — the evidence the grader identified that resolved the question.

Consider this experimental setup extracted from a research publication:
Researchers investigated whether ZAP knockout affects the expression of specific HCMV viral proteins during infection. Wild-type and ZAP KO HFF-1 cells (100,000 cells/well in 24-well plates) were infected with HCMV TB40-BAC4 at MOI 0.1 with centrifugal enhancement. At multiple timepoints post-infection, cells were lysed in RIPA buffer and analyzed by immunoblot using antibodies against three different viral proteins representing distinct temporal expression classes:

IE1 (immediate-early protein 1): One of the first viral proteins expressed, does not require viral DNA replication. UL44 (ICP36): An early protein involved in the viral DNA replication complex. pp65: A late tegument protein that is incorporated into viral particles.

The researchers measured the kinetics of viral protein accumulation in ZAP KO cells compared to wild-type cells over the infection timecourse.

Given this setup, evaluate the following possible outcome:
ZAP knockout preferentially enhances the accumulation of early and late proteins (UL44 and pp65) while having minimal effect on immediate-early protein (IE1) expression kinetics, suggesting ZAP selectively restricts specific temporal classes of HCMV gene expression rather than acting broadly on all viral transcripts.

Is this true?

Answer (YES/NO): YES